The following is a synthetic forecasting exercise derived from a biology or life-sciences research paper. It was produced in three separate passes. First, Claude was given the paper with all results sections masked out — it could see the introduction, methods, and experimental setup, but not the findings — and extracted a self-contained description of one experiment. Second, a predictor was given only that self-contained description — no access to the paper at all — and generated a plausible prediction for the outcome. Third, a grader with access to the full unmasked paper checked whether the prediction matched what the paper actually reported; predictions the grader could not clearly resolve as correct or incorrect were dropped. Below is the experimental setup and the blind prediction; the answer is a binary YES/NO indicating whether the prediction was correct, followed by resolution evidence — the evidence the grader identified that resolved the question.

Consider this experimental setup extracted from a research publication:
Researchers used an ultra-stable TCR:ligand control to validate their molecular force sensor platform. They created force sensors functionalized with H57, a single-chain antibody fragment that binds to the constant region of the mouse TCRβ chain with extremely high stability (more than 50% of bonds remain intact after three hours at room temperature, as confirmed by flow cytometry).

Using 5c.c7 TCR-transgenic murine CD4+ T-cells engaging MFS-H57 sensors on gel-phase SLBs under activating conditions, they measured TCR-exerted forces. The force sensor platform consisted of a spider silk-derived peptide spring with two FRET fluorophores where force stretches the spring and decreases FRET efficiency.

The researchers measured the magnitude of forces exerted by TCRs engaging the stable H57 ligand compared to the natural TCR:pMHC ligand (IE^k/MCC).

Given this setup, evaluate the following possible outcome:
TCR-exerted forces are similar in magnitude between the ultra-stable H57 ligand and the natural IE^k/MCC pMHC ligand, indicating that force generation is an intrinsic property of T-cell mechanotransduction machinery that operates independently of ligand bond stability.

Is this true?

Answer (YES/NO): NO